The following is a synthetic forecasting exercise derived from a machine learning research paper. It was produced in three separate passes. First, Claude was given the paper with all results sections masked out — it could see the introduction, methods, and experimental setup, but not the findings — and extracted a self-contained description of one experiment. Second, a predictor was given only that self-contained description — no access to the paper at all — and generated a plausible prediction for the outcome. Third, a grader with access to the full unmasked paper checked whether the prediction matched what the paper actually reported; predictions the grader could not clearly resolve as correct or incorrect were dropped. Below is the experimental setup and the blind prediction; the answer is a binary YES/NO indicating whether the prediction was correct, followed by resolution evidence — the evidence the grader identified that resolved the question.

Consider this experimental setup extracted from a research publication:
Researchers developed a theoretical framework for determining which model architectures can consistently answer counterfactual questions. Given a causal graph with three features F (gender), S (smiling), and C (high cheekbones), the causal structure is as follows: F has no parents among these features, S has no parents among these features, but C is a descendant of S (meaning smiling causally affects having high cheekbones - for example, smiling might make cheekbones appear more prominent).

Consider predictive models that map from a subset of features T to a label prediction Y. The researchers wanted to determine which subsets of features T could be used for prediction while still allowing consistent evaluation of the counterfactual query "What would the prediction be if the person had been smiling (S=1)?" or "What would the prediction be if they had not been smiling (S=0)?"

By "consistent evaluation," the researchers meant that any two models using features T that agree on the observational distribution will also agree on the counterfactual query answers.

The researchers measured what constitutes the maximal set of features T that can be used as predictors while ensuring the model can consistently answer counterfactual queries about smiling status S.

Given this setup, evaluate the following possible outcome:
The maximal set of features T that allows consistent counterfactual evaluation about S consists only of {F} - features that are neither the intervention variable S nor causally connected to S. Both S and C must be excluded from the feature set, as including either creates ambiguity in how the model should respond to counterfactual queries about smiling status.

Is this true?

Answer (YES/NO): NO